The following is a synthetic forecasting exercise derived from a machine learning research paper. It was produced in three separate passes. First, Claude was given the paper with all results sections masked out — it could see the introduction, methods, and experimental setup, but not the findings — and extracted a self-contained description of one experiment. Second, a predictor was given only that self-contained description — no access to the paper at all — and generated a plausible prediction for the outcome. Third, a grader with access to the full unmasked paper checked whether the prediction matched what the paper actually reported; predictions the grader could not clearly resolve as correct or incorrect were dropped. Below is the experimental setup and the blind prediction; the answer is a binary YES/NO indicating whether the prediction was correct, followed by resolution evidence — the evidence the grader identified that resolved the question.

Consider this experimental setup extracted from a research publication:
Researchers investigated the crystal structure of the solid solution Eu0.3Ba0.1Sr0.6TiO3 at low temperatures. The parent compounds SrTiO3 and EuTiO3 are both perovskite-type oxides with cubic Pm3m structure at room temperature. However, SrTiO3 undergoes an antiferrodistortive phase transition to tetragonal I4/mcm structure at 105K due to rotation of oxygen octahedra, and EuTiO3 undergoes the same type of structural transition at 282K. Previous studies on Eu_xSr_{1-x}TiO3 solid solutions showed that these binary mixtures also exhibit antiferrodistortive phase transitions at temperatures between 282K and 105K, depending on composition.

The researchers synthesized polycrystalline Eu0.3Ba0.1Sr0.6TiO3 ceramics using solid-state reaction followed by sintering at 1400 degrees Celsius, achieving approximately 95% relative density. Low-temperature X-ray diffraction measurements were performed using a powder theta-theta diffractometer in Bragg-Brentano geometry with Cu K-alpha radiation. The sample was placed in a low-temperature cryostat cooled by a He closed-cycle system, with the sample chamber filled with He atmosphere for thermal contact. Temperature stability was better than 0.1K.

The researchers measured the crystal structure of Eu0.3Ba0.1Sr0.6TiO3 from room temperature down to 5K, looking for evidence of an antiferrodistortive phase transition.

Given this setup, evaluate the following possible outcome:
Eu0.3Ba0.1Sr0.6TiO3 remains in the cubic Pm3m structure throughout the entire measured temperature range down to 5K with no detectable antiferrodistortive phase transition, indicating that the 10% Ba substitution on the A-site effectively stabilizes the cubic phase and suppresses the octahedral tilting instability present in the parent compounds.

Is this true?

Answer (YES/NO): YES